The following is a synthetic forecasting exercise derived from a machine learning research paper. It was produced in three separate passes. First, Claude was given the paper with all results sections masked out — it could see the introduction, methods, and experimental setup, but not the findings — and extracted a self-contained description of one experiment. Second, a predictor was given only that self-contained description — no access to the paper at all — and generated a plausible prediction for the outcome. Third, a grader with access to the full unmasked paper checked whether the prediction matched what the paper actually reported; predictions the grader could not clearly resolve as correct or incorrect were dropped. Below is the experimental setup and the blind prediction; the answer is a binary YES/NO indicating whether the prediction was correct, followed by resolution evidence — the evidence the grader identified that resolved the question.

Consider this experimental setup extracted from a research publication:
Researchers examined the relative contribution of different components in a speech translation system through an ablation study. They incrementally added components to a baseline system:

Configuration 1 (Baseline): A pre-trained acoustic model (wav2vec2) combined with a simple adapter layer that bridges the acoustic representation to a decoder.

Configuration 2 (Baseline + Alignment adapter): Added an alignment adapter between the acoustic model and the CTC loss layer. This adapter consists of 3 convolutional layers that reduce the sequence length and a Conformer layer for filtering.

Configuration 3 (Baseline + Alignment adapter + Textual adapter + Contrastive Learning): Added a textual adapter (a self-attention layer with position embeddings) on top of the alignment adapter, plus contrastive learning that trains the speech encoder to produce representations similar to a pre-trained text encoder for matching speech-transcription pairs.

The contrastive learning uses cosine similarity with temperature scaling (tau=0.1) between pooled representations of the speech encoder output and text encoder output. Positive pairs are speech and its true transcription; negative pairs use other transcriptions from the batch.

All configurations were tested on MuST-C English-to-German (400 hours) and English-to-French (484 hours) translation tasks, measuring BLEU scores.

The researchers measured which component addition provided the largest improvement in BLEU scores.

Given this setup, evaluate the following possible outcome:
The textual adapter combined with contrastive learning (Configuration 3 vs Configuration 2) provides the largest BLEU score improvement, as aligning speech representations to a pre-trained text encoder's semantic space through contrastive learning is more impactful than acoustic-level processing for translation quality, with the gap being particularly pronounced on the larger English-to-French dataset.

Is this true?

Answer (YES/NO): NO